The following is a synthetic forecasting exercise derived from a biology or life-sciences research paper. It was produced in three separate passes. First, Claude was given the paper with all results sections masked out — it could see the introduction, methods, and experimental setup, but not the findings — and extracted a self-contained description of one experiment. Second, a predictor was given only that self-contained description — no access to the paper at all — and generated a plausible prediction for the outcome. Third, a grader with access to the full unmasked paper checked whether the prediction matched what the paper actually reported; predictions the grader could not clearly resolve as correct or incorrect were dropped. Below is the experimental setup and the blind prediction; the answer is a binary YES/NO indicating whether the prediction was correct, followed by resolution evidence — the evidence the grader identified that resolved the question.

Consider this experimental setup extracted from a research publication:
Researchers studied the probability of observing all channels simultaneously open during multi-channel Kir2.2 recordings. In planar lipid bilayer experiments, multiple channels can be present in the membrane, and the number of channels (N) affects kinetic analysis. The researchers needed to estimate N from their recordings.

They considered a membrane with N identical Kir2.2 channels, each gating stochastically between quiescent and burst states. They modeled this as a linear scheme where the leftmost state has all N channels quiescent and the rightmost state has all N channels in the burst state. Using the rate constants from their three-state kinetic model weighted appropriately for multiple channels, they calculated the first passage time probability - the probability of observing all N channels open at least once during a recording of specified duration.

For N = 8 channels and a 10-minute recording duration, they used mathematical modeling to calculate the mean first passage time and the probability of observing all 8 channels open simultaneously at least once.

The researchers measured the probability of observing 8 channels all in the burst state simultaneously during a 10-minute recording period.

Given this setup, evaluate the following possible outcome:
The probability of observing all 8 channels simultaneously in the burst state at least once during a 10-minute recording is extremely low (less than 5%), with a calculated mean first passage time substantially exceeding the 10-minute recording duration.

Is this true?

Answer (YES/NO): NO